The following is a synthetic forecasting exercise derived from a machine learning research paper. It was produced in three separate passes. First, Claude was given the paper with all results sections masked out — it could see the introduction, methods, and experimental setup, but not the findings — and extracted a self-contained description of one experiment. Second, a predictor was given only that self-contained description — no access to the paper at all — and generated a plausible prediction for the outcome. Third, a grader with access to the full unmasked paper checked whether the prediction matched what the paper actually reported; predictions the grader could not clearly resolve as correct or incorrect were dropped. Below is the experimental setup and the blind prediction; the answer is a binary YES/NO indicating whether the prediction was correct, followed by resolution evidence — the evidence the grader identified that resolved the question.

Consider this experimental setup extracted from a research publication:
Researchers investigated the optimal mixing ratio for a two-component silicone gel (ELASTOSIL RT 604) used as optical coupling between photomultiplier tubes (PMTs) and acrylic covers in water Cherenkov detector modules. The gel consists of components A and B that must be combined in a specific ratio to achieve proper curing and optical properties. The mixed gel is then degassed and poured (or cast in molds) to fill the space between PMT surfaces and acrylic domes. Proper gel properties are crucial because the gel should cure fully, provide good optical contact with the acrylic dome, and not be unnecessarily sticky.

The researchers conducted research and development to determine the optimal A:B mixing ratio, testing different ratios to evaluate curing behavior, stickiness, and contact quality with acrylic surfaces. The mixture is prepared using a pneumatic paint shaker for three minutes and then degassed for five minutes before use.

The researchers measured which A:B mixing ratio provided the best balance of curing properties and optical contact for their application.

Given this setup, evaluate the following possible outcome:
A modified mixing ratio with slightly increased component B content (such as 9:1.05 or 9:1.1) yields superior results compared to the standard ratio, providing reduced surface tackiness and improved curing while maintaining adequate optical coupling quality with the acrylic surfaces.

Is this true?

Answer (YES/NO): NO